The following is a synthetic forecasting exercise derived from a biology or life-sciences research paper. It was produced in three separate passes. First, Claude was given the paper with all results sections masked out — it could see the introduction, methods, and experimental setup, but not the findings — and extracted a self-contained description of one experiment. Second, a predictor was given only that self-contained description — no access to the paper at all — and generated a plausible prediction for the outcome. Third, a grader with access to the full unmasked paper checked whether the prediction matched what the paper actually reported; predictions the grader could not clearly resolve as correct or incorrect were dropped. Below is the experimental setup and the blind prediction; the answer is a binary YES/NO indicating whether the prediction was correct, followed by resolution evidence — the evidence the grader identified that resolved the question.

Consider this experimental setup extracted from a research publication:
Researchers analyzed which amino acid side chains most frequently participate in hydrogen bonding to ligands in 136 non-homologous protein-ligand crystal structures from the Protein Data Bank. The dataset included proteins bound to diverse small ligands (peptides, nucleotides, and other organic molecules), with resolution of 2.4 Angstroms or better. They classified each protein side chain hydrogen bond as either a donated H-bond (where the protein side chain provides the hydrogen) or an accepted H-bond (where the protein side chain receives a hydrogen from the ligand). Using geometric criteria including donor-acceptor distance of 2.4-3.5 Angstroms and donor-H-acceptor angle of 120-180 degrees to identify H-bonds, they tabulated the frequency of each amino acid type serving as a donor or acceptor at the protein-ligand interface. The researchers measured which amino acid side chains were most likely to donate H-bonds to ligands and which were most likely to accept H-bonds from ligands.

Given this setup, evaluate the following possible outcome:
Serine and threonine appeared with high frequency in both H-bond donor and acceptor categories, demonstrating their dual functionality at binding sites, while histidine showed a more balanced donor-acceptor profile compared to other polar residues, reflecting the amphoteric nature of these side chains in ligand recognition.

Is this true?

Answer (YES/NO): NO